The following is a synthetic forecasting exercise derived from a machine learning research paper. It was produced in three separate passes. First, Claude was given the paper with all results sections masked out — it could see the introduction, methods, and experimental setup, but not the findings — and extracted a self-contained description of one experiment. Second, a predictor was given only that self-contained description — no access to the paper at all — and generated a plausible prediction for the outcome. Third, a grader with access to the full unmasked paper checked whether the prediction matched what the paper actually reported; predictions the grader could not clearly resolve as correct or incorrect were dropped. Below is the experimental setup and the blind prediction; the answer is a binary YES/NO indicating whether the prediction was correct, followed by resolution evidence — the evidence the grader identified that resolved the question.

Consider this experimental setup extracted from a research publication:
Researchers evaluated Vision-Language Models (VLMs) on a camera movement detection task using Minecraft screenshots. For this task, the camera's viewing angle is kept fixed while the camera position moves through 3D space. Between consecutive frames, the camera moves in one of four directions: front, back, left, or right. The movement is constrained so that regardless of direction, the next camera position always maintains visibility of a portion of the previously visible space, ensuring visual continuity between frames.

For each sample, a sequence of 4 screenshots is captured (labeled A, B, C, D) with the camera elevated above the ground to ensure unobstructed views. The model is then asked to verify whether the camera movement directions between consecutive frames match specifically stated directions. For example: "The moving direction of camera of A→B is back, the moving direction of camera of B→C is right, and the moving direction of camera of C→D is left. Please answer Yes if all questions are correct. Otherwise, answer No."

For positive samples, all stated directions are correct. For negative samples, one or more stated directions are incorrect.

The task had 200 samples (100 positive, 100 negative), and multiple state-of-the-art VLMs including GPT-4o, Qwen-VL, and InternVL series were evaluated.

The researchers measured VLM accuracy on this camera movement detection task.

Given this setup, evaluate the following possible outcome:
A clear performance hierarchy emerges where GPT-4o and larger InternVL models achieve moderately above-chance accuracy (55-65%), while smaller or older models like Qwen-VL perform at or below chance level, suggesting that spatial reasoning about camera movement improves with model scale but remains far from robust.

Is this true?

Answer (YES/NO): NO